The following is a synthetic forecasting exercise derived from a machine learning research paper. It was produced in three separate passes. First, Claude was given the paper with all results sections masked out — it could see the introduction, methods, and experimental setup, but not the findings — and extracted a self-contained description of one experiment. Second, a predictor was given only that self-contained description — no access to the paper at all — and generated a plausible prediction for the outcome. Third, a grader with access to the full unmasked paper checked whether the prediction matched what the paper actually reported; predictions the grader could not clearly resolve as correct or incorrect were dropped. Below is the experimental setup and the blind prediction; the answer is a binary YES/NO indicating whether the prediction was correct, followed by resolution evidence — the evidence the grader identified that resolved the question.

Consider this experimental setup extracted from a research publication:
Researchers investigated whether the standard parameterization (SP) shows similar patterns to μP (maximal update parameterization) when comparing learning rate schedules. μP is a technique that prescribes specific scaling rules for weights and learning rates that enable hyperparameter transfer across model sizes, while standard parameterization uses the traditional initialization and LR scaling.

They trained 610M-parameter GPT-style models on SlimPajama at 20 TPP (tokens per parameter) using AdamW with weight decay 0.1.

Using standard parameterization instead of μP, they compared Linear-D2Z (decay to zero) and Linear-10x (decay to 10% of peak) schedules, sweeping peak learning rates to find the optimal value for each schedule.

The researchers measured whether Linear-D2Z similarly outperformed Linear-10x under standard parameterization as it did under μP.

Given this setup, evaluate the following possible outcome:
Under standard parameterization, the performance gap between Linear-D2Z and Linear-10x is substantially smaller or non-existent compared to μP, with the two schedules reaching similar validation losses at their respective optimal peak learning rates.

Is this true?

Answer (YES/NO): NO